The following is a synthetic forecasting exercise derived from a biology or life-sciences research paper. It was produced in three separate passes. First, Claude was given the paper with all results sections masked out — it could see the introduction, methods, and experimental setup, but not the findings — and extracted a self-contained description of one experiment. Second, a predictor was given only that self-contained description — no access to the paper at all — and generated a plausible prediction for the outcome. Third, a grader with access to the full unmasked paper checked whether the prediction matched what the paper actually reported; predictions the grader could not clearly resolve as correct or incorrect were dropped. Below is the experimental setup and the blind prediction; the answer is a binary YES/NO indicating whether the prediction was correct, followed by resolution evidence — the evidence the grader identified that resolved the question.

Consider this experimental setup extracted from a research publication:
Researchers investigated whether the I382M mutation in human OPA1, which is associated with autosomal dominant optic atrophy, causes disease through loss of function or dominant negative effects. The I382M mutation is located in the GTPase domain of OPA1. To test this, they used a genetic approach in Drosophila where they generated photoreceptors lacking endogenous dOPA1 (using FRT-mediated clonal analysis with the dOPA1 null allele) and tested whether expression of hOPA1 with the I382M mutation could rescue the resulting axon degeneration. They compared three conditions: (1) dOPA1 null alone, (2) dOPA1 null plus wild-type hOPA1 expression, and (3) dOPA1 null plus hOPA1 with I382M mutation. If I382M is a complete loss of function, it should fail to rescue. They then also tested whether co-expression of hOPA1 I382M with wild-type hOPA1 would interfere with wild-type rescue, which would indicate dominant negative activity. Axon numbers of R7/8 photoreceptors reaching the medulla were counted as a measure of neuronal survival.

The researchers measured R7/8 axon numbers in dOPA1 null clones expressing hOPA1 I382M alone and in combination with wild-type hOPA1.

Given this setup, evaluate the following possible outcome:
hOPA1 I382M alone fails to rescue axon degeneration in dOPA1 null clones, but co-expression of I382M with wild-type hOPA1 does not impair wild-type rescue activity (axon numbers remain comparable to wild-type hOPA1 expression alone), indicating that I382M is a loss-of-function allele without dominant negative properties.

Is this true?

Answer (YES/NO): NO